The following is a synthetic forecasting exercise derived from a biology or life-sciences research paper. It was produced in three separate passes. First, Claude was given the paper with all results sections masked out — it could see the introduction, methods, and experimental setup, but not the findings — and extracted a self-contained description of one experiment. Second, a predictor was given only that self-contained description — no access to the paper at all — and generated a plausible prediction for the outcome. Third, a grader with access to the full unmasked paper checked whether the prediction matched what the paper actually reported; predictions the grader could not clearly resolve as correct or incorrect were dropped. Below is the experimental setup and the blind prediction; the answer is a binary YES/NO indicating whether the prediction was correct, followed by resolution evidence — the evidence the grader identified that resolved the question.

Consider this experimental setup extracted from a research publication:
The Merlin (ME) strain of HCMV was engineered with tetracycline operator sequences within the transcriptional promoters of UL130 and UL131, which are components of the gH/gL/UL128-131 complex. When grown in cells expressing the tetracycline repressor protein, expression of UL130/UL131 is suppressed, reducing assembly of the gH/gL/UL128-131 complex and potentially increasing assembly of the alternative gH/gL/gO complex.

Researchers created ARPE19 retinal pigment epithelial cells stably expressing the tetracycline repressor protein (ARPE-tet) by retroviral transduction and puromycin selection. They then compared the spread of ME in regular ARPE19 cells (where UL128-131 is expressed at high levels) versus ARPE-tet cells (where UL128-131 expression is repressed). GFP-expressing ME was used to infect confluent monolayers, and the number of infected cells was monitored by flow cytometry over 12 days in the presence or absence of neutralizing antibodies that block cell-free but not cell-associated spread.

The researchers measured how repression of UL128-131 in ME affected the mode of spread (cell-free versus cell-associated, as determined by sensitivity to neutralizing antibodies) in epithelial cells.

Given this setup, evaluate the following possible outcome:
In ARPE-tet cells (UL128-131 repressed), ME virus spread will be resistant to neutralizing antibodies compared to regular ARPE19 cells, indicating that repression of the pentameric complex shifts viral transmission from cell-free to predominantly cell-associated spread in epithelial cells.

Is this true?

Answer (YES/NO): NO